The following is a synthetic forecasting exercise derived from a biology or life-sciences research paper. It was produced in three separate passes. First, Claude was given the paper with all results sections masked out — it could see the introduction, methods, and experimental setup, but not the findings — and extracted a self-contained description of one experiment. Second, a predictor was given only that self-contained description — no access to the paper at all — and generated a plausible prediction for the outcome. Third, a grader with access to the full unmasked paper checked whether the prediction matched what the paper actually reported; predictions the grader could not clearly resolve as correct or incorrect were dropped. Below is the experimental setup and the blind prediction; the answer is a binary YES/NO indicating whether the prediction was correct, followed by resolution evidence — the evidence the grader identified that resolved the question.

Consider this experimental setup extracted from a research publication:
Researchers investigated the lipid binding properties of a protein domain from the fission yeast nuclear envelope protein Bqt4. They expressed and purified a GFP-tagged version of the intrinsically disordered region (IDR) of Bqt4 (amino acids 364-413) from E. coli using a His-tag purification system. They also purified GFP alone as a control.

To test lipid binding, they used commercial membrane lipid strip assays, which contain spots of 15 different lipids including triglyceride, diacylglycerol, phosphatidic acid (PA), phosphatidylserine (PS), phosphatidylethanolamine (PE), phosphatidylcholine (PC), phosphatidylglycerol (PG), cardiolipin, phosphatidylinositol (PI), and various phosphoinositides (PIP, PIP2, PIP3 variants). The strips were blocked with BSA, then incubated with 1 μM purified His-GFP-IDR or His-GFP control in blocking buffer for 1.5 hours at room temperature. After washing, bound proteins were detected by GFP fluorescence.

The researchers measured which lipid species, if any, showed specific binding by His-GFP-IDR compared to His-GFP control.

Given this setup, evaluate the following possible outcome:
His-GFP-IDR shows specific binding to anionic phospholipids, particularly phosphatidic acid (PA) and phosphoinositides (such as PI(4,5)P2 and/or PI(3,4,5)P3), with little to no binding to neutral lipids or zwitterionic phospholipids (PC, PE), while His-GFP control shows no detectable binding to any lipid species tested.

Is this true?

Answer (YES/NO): NO